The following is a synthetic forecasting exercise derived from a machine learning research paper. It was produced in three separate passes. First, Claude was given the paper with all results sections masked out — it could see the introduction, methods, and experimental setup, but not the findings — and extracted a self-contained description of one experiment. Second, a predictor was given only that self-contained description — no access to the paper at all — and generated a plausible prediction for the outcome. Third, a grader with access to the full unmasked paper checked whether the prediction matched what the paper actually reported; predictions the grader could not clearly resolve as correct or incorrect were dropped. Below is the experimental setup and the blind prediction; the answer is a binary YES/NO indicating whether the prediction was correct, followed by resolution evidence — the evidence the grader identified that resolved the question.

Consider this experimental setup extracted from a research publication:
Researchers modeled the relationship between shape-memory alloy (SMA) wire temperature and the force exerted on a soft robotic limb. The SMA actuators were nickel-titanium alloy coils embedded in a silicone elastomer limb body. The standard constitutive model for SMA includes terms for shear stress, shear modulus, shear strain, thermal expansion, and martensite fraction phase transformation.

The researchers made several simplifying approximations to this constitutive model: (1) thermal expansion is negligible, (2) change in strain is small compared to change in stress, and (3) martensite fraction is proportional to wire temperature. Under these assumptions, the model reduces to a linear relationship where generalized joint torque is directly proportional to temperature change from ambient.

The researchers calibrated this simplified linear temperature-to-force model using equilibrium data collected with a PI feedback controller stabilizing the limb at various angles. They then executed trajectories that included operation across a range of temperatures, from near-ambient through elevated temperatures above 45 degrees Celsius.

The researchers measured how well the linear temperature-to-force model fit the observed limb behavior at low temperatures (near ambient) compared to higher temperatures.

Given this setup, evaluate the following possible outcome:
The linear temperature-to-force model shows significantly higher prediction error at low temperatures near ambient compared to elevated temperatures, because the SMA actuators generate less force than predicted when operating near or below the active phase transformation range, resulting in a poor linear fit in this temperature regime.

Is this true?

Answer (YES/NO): YES